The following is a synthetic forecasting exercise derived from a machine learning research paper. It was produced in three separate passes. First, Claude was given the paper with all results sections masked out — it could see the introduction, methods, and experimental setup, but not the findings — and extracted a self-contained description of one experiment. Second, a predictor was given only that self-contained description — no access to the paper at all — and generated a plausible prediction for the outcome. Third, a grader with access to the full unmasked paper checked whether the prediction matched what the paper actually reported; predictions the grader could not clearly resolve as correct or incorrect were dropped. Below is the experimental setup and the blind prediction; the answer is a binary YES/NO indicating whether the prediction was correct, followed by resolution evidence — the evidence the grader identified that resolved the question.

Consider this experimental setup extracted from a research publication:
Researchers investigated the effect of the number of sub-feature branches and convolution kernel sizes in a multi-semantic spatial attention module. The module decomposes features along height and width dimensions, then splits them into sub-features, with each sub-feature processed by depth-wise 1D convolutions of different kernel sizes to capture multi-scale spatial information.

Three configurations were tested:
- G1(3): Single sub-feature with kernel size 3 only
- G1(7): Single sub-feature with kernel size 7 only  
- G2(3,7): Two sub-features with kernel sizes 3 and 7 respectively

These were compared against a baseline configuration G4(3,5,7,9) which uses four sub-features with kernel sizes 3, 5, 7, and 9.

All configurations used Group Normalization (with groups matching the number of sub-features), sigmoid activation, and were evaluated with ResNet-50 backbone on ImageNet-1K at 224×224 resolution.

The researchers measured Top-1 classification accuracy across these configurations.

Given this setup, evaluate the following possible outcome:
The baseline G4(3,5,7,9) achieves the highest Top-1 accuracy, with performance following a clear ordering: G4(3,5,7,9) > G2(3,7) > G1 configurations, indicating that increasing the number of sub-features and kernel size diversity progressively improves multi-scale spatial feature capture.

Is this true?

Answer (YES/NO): YES